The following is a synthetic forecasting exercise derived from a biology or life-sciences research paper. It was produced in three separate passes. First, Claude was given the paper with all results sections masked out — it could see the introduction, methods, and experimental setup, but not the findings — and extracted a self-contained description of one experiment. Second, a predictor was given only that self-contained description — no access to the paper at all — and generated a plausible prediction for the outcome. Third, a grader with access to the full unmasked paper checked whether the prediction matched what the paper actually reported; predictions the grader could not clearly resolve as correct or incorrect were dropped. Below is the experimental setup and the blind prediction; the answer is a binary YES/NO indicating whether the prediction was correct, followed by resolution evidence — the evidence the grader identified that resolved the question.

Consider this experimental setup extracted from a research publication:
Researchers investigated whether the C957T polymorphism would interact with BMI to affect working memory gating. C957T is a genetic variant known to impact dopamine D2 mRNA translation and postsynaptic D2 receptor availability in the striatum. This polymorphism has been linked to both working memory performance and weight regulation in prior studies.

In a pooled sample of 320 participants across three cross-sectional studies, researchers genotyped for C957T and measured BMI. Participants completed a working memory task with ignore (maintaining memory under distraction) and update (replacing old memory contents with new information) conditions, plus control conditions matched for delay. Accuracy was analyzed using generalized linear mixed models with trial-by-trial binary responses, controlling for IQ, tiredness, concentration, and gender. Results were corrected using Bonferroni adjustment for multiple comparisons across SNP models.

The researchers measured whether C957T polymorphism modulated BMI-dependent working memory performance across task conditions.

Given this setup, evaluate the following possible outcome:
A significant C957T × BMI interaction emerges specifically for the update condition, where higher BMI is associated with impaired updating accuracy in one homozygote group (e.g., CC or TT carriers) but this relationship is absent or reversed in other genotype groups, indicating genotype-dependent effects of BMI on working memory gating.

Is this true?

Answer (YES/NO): NO